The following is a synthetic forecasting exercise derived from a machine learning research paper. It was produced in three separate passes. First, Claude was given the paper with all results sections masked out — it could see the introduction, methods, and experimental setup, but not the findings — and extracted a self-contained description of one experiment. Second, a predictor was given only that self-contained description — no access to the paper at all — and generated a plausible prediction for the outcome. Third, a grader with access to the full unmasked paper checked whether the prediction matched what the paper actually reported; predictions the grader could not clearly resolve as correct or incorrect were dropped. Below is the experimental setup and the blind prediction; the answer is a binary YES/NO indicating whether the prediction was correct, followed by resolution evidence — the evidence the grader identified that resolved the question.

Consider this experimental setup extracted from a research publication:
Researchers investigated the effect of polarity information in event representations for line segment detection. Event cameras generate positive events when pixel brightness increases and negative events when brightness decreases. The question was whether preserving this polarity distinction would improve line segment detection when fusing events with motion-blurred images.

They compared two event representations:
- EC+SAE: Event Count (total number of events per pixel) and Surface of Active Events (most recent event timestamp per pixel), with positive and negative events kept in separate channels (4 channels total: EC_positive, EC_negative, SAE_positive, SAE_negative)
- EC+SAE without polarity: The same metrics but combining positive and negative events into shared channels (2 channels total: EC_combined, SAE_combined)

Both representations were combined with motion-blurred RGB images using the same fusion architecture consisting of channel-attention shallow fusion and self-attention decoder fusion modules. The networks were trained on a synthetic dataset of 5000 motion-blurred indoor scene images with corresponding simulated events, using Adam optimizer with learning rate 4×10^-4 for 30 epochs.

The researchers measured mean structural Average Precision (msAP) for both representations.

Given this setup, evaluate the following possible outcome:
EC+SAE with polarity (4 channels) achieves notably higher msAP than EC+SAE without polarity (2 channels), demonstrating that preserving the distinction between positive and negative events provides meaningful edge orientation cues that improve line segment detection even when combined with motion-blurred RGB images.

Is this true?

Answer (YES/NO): NO